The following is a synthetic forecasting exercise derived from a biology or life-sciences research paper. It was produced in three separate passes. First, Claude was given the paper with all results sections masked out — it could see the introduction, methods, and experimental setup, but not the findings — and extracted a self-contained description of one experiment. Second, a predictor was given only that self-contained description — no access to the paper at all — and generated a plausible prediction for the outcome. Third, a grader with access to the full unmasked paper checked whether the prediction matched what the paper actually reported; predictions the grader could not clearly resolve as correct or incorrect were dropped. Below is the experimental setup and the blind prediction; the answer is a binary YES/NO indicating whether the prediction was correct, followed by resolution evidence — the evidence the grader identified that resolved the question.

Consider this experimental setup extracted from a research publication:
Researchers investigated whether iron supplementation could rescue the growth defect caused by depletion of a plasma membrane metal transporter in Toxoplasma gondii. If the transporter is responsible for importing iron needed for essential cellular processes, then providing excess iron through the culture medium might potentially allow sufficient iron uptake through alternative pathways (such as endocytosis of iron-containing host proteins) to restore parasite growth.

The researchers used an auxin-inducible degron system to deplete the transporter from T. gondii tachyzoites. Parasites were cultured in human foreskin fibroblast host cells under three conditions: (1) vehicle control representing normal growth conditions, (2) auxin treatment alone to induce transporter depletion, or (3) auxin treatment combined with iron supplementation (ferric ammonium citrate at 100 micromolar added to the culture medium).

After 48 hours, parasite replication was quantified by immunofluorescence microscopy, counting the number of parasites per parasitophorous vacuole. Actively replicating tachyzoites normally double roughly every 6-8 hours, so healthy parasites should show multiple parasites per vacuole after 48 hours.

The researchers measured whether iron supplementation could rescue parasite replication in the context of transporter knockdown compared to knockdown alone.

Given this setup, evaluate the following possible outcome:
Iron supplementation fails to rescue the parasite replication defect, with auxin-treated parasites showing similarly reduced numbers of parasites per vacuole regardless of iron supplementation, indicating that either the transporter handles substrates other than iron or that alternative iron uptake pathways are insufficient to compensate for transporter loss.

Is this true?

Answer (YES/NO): YES